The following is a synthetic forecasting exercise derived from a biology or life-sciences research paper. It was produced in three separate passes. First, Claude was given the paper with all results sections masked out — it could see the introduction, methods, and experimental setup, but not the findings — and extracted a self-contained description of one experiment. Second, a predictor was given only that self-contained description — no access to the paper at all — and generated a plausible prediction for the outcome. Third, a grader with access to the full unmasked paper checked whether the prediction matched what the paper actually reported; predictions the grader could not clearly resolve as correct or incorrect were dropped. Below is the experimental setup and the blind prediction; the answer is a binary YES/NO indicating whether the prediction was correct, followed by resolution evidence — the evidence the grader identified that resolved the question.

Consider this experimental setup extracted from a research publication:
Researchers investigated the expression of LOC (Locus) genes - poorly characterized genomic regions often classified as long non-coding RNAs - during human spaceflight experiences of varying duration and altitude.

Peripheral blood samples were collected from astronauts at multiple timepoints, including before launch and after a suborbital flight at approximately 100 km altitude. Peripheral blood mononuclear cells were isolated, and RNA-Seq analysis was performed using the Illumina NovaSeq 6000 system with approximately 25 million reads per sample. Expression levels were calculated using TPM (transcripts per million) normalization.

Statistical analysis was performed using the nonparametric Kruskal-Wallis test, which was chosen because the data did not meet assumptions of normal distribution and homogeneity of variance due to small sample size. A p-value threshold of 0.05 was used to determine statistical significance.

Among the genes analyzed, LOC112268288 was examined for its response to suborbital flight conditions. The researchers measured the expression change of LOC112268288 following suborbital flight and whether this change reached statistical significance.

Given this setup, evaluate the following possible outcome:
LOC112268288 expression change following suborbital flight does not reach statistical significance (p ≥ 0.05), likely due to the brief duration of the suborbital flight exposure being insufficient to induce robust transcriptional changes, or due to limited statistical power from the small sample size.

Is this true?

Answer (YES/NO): YES